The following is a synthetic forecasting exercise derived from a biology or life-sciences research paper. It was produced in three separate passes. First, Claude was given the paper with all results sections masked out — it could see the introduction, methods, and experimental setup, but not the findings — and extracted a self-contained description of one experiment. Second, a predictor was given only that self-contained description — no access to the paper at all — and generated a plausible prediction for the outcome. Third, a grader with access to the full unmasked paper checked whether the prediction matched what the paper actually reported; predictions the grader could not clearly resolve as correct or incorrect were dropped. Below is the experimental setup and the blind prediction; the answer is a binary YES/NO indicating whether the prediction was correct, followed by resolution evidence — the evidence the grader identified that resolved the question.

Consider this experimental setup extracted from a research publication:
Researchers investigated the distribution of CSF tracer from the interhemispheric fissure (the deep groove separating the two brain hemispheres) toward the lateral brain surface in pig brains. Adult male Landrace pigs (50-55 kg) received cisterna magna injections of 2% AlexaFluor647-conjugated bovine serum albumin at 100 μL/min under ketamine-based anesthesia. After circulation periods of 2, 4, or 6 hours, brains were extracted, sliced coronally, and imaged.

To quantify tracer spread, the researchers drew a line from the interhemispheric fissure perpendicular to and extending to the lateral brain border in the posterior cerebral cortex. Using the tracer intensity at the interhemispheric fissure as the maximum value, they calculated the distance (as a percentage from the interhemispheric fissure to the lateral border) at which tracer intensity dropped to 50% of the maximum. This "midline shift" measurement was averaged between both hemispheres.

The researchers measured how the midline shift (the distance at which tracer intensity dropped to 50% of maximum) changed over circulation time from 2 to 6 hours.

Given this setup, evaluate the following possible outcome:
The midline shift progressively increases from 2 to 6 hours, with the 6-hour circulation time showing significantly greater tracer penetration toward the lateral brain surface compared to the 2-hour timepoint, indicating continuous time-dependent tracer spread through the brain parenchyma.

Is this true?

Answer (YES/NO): NO